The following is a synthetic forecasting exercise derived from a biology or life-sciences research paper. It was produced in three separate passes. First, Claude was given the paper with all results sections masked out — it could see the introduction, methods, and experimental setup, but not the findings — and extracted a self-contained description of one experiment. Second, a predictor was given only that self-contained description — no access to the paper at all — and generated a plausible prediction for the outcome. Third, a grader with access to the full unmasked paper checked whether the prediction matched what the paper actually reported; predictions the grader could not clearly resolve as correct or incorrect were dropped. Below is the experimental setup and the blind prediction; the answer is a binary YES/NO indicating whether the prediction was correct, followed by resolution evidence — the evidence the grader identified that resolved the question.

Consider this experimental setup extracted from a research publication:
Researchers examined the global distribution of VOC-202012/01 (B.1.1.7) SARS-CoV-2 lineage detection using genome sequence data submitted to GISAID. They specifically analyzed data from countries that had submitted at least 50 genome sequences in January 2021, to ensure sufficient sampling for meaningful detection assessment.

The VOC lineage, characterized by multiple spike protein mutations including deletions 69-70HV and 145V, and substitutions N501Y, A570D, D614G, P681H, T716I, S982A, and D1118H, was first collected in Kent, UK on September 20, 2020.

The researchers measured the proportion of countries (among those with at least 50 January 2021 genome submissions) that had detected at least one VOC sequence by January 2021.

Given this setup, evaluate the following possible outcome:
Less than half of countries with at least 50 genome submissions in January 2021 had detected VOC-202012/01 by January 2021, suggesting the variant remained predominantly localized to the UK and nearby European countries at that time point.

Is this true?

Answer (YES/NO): NO